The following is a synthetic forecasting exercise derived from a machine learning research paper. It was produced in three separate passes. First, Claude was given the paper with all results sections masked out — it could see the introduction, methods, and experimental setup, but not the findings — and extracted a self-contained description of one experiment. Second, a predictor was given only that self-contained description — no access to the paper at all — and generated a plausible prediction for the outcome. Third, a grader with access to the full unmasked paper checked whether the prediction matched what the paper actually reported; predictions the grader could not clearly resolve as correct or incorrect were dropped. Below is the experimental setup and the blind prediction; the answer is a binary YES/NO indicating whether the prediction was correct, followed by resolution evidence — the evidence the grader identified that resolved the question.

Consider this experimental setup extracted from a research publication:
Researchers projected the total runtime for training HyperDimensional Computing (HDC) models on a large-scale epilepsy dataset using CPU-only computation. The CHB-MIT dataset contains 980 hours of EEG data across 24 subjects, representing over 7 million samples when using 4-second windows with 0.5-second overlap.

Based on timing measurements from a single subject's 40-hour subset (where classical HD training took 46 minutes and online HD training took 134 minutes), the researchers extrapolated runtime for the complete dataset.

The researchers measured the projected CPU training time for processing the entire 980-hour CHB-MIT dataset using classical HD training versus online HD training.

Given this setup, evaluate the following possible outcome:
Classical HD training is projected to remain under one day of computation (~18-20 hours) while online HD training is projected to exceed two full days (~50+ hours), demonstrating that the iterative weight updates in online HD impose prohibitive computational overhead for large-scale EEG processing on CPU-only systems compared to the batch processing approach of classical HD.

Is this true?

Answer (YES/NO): YES